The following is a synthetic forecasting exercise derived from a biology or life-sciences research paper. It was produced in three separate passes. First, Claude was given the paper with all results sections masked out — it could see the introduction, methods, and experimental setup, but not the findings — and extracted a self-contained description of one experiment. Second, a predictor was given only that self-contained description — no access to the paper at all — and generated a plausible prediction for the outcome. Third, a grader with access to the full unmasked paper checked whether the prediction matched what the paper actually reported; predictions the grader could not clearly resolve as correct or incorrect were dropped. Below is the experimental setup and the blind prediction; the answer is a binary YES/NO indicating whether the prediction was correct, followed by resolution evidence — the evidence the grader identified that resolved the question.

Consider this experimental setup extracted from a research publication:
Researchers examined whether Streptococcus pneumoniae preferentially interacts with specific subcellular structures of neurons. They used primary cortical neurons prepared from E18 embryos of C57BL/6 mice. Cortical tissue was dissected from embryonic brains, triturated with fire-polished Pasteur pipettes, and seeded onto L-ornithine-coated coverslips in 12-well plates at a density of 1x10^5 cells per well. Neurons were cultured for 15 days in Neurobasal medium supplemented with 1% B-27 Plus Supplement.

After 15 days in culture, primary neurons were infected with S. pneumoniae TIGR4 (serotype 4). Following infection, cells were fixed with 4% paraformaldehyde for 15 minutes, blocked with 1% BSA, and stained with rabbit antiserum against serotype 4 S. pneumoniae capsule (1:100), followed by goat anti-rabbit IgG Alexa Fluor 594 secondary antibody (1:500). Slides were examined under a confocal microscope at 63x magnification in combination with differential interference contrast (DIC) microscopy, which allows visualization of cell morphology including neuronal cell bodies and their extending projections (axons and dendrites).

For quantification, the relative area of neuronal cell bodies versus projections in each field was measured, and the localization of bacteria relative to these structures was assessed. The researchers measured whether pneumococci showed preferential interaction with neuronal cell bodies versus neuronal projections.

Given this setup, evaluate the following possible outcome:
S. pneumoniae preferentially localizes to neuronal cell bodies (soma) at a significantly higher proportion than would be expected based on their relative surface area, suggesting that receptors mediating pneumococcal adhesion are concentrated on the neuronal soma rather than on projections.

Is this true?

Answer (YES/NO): YES